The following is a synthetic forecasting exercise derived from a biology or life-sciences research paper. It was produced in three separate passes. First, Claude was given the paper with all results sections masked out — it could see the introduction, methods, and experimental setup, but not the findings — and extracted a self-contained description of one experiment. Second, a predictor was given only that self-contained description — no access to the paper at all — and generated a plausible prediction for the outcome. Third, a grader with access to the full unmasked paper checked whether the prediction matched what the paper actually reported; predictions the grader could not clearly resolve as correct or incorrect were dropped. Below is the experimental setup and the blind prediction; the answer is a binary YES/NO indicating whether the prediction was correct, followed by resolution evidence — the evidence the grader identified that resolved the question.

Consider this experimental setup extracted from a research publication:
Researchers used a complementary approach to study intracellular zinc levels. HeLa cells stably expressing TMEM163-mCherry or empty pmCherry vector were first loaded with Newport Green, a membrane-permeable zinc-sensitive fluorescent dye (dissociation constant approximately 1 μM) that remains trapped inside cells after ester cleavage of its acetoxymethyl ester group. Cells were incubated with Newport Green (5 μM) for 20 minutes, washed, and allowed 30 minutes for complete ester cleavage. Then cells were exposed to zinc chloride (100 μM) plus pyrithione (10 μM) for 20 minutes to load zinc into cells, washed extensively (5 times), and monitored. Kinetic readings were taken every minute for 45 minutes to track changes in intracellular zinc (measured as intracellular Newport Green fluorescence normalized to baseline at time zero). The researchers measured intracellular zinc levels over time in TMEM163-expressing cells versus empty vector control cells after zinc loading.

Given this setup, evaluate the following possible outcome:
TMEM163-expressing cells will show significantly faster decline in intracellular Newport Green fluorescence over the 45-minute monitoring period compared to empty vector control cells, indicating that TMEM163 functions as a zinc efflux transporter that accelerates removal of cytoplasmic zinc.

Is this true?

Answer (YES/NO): YES